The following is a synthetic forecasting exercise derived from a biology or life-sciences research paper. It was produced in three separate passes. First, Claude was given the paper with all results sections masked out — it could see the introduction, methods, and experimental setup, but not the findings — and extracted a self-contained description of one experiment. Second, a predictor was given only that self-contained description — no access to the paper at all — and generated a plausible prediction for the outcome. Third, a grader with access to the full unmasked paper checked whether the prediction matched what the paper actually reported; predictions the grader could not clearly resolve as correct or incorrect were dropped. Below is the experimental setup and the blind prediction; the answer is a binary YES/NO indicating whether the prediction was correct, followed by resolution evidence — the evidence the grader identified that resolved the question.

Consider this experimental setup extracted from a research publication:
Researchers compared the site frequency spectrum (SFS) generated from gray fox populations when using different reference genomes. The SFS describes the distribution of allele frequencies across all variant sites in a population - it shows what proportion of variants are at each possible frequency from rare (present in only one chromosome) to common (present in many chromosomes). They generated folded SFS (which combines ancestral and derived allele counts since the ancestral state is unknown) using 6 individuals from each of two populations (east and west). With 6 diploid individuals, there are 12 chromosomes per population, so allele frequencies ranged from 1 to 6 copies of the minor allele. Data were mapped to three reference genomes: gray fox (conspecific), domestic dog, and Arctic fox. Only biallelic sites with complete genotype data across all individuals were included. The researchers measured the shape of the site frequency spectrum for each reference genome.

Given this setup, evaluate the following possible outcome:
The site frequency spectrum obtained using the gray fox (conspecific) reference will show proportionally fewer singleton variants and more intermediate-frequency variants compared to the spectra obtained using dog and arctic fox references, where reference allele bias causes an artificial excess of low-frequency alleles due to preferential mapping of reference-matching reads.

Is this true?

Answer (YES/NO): NO